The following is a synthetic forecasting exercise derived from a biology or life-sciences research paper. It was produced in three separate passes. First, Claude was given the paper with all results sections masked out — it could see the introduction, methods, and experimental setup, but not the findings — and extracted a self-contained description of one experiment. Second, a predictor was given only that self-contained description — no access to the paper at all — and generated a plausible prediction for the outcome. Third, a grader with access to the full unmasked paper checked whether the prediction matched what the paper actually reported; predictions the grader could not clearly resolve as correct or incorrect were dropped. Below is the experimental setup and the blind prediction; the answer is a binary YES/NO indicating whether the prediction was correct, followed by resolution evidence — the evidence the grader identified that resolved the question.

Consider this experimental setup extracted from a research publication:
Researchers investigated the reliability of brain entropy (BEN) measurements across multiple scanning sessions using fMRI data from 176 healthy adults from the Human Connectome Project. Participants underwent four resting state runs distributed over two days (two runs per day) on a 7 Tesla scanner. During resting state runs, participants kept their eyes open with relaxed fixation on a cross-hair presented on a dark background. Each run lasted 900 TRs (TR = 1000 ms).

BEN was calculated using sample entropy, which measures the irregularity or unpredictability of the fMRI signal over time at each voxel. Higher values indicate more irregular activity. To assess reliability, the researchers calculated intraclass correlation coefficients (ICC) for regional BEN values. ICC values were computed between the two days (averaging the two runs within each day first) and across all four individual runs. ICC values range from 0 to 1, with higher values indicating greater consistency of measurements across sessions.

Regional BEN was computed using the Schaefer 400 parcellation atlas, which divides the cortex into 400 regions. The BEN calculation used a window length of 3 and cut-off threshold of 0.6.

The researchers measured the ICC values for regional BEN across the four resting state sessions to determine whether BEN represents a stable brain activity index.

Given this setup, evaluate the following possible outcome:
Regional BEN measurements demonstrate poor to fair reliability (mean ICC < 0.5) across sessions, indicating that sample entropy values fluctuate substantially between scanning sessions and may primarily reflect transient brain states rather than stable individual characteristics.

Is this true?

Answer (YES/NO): NO